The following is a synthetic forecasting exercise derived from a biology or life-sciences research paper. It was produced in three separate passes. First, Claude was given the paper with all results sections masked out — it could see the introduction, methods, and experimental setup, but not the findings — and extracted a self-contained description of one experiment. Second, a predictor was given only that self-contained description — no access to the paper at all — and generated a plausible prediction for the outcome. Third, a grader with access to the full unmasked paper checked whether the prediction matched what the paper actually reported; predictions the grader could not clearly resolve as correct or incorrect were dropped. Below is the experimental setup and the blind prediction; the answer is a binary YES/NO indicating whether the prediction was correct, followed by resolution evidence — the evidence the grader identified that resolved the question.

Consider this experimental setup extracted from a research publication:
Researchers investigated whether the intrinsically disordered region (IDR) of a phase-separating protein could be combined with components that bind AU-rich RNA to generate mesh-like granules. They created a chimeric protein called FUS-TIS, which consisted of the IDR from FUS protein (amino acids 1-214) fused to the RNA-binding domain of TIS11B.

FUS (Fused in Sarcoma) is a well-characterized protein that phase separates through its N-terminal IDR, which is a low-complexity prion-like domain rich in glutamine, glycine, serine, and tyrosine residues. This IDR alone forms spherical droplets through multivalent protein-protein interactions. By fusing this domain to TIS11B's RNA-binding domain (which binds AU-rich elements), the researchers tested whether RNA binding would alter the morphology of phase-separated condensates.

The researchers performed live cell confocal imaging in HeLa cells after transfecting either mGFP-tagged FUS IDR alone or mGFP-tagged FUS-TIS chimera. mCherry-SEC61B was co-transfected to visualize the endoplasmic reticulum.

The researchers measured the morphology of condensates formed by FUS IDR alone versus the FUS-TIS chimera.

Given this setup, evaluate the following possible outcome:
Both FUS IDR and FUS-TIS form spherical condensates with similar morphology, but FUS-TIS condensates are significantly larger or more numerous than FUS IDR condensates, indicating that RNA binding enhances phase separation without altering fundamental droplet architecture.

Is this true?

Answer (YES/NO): NO